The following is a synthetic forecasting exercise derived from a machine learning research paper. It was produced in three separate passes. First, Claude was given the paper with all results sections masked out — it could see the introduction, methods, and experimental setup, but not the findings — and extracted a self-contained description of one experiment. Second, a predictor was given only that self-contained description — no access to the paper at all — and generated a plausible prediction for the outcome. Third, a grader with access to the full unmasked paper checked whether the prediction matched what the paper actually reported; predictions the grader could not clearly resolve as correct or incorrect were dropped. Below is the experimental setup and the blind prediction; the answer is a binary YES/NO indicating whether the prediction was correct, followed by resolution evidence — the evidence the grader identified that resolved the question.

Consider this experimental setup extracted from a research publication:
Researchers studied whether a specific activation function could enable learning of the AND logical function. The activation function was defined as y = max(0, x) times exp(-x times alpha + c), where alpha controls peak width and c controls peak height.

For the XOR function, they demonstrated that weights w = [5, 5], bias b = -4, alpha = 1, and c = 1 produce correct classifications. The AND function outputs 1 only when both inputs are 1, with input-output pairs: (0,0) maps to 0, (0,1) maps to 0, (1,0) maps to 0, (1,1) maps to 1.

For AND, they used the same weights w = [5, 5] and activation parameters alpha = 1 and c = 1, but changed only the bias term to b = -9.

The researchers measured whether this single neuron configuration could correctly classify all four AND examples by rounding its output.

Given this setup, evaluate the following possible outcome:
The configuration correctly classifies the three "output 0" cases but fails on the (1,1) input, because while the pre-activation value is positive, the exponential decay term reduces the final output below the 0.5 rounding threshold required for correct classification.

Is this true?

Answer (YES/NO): NO